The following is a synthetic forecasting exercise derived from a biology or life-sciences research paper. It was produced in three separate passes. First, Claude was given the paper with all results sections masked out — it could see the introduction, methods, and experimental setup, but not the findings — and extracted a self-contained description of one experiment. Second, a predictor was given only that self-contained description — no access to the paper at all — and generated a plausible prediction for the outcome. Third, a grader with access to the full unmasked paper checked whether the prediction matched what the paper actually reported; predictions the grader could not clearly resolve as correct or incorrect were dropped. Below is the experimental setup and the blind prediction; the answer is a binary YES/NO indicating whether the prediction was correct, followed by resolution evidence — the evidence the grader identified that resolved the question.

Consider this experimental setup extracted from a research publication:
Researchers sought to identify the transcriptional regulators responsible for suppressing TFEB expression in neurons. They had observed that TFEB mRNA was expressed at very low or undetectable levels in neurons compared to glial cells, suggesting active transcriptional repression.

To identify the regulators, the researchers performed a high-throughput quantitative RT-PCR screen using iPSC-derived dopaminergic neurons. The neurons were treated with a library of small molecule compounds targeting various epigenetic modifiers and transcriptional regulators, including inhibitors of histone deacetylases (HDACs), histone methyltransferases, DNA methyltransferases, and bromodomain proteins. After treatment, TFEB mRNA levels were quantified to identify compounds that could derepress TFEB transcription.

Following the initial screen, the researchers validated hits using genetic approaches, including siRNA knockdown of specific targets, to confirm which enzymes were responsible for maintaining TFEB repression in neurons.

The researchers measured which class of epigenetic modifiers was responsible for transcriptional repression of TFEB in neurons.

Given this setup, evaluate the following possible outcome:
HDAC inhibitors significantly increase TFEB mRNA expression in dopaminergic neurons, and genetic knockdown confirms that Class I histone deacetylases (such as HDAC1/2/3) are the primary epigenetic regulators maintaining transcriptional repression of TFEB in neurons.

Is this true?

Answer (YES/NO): NO